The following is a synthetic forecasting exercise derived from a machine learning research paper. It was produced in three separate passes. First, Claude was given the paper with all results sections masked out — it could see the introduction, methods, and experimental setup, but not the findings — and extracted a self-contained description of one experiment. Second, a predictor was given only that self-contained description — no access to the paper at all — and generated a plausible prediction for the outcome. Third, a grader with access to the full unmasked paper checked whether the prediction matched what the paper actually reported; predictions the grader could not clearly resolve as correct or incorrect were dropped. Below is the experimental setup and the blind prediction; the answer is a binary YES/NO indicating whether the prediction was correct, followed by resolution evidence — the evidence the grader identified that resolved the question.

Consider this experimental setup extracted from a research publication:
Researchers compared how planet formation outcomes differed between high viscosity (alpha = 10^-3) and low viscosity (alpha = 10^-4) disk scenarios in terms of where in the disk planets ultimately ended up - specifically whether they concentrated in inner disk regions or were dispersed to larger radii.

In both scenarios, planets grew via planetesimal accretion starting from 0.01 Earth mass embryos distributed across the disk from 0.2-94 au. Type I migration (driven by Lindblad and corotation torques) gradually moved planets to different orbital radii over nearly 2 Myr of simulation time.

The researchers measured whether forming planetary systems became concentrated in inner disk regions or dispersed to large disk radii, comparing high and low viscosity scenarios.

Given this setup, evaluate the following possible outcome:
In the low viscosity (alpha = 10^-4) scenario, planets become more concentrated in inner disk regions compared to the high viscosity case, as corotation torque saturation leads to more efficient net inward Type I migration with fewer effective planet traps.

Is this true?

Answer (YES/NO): NO